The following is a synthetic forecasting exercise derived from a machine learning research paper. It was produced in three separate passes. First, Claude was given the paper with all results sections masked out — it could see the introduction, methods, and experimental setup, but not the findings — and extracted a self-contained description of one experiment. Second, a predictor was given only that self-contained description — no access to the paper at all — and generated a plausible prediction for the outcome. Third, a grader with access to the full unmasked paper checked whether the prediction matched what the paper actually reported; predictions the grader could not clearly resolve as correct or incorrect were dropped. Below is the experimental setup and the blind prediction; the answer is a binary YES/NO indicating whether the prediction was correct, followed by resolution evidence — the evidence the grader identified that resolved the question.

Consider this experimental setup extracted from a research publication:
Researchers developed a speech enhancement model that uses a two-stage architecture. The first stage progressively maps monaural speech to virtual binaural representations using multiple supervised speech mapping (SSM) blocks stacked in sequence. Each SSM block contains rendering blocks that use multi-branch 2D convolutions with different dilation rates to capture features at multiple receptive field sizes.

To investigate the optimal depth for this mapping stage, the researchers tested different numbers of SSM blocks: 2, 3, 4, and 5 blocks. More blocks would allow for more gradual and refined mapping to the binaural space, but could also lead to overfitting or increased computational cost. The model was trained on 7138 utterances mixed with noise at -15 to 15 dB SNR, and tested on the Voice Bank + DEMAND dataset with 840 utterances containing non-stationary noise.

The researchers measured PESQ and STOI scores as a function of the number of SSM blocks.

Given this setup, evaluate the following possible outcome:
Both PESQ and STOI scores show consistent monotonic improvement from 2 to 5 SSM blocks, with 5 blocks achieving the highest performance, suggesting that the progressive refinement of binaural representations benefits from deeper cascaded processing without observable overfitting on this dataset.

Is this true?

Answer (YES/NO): NO